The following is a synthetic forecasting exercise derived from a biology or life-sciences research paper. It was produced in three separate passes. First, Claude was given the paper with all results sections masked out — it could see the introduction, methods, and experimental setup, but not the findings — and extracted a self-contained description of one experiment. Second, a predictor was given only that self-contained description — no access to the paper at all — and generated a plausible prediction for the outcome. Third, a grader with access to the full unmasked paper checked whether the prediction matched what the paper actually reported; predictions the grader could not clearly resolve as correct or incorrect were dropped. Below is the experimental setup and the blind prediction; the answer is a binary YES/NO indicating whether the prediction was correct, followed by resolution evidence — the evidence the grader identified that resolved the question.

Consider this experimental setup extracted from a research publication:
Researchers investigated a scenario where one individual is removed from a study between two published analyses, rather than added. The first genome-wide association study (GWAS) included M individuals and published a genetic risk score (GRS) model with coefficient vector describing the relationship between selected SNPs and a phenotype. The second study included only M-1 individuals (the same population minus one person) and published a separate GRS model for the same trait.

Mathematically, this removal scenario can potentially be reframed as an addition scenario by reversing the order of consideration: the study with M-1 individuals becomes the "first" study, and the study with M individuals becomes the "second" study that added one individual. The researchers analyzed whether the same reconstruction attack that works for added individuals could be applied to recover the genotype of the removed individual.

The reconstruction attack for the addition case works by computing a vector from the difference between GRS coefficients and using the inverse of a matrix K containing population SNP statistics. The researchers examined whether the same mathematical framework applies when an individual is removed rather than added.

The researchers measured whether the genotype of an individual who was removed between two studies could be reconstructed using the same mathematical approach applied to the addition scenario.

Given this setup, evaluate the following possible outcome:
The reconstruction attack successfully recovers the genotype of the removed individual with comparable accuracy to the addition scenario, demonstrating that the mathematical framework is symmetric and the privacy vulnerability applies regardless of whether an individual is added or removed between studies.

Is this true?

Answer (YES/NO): YES